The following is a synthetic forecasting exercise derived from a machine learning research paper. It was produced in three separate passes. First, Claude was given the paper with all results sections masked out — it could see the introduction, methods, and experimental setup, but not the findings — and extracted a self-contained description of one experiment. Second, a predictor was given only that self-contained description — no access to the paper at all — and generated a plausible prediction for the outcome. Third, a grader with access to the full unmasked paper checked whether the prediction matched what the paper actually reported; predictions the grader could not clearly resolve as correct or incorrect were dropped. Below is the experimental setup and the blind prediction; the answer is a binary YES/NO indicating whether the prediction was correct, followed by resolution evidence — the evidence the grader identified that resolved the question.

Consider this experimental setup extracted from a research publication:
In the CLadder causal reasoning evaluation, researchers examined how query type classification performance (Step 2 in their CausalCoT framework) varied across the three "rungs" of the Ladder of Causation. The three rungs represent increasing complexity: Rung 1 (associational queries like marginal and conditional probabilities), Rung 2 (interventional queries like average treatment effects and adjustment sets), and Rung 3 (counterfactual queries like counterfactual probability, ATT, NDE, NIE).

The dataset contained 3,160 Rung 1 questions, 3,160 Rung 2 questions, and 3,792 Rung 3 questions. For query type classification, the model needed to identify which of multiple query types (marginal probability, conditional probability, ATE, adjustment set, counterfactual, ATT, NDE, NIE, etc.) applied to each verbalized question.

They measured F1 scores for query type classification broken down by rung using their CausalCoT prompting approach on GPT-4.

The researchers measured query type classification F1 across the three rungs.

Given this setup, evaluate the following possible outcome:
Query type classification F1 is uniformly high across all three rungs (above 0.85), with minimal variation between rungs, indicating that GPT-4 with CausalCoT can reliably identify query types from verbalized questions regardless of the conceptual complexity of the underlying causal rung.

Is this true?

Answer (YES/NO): NO